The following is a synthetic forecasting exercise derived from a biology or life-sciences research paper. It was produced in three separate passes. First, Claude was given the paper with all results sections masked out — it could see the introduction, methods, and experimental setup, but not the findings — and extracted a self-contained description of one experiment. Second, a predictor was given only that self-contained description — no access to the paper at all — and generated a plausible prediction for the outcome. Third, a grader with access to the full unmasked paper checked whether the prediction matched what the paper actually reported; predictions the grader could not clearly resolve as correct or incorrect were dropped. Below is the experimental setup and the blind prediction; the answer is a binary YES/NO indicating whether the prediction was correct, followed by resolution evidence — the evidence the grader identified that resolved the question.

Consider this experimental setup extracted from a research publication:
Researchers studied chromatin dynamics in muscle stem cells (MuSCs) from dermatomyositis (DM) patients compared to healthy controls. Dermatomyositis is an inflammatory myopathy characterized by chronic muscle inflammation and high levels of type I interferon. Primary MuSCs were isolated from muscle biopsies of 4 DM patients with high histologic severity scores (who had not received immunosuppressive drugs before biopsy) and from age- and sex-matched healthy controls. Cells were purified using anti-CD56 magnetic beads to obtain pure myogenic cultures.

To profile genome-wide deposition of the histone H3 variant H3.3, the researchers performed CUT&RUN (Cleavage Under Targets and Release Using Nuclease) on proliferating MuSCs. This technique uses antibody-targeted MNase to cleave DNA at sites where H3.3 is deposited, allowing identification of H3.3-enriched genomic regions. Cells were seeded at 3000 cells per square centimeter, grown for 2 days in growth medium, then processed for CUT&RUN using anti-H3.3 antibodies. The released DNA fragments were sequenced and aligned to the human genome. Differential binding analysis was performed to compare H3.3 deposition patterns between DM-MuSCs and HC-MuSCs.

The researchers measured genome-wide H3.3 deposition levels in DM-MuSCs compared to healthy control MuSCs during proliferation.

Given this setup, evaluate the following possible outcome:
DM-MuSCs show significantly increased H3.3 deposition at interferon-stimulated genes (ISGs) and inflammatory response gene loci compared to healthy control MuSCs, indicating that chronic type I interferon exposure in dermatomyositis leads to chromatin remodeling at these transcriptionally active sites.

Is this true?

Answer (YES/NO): NO